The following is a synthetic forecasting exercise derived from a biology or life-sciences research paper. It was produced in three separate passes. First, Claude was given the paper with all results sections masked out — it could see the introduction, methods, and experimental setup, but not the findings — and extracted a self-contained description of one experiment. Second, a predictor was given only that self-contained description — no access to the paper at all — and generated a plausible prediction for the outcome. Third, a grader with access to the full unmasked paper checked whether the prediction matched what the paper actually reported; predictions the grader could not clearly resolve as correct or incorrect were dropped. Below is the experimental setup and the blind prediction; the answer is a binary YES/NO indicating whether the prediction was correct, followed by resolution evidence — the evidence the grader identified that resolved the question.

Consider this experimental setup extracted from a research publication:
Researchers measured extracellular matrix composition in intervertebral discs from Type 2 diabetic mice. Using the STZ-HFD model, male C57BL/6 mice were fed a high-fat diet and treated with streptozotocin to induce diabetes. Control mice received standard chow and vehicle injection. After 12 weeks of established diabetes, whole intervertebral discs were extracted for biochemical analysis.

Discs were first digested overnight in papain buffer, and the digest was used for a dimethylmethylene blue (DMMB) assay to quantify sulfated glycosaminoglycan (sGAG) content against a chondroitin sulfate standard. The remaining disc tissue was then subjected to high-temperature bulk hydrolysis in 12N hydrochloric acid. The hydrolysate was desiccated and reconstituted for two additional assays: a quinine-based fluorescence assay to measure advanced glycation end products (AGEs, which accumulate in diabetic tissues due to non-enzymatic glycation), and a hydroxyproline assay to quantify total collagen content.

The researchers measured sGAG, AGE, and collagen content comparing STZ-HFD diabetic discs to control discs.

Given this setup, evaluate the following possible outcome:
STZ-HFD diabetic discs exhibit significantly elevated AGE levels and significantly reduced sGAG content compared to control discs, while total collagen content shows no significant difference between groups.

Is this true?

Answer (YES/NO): NO